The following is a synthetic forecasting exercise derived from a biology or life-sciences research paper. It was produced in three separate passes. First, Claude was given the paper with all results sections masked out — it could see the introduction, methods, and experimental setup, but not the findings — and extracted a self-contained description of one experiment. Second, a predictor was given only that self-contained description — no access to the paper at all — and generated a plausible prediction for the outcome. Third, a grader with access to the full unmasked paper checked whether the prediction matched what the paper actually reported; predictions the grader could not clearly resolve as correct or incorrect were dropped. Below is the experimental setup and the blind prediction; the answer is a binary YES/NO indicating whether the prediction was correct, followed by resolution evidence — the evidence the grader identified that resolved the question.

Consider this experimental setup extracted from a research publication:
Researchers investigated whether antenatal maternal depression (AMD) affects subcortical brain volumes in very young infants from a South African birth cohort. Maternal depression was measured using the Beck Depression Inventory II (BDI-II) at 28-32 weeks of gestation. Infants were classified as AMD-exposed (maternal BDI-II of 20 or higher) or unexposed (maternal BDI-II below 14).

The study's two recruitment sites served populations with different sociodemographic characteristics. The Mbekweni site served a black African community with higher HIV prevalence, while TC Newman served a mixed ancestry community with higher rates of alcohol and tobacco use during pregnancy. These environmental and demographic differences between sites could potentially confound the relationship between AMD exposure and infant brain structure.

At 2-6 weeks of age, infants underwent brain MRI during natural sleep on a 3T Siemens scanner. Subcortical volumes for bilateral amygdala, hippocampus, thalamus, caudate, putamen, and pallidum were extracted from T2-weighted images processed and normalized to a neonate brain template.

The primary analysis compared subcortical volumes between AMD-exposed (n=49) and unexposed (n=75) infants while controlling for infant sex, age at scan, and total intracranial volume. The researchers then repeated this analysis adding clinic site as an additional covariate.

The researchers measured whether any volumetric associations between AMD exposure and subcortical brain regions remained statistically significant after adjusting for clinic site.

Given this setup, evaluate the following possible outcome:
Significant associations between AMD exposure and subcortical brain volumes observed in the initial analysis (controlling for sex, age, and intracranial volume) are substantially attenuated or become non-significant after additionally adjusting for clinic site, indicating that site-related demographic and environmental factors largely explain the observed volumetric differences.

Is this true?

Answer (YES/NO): NO